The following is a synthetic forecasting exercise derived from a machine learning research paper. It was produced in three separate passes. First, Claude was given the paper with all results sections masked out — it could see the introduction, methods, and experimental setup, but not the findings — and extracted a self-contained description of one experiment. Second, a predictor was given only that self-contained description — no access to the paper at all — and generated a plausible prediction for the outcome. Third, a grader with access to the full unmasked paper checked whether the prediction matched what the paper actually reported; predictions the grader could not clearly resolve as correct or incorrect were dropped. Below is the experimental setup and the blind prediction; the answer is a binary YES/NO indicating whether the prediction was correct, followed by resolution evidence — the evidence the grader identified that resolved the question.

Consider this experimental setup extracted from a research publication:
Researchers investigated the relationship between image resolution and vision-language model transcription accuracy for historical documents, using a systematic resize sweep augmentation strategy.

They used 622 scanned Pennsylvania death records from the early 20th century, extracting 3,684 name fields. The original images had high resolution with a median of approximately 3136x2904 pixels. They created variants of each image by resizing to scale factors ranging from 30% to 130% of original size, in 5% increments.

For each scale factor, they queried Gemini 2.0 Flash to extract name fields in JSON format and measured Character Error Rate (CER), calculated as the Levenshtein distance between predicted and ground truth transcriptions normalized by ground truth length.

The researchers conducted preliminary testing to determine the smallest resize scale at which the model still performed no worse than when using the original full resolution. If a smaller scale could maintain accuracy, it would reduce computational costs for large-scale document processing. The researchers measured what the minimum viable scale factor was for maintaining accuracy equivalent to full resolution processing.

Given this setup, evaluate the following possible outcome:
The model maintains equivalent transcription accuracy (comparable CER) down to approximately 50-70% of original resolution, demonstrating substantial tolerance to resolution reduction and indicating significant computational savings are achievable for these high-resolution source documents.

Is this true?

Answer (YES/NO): YES